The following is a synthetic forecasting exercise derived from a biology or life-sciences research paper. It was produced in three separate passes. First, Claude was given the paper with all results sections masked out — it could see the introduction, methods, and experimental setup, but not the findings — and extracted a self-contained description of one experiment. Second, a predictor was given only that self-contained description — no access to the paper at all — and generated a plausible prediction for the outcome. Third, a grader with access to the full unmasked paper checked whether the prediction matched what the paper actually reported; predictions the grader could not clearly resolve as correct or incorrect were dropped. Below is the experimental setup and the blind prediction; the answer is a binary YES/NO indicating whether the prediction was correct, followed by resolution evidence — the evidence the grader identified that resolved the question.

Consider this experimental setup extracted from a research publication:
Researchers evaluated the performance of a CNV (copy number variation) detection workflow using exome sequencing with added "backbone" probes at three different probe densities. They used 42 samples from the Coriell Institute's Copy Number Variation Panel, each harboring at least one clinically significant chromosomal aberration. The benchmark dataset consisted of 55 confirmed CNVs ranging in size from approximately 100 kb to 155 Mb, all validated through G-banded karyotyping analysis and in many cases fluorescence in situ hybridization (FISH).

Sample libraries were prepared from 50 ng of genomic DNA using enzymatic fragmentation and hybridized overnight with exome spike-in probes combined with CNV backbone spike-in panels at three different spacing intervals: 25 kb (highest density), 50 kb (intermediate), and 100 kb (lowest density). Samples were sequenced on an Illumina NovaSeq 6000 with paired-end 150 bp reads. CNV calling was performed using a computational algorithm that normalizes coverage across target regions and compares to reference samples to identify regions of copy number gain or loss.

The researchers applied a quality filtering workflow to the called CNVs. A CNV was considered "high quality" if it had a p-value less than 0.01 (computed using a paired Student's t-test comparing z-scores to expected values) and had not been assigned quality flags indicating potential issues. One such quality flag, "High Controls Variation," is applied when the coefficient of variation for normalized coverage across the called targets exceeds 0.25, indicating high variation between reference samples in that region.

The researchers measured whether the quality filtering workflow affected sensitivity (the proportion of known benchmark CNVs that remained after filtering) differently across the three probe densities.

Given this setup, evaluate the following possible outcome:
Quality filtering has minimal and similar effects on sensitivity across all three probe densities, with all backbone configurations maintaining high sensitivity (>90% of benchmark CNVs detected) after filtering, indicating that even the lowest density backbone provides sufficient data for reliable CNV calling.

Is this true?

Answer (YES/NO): NO